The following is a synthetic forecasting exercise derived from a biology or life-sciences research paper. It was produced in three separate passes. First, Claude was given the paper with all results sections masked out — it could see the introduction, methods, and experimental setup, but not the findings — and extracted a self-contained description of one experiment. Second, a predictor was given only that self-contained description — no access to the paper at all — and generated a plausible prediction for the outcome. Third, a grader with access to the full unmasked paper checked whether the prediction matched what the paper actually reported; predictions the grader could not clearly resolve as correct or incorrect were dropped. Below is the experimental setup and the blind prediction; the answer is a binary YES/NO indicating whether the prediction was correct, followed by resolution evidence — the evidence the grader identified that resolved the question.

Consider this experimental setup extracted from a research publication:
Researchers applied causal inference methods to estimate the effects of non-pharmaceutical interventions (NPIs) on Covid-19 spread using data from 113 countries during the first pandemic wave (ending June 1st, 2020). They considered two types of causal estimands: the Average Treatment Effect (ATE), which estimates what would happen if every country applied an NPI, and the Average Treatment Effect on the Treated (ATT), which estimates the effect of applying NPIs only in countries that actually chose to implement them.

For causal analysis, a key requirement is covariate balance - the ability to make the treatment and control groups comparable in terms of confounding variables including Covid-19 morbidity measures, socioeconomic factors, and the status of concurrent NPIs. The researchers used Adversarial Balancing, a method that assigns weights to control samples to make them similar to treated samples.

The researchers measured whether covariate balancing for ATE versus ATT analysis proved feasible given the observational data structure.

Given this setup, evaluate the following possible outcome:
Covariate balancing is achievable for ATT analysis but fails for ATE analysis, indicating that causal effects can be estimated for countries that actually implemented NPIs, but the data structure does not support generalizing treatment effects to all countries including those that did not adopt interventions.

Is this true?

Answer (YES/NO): YES